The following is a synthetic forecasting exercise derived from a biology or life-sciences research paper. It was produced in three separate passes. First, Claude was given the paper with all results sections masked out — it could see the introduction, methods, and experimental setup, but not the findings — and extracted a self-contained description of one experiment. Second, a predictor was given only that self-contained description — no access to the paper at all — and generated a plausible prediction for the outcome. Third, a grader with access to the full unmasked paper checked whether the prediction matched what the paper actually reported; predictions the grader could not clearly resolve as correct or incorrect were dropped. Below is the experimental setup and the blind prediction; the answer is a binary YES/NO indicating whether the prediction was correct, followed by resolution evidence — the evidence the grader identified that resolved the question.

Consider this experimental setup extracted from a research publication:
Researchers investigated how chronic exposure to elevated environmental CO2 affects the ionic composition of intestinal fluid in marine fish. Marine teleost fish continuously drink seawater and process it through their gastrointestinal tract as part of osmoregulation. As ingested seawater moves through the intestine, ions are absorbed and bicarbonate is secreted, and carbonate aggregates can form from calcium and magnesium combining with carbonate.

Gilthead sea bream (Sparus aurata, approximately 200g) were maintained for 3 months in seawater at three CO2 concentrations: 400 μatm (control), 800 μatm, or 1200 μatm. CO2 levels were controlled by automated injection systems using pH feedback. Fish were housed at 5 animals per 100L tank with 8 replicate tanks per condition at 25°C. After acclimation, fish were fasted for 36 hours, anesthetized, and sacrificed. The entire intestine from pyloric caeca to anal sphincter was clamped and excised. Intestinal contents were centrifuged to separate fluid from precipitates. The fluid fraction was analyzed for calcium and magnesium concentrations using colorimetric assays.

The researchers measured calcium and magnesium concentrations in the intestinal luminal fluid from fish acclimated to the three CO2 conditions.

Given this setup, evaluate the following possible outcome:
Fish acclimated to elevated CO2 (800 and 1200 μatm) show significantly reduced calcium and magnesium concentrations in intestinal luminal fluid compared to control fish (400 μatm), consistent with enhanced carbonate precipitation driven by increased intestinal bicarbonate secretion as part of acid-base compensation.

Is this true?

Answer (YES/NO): NO